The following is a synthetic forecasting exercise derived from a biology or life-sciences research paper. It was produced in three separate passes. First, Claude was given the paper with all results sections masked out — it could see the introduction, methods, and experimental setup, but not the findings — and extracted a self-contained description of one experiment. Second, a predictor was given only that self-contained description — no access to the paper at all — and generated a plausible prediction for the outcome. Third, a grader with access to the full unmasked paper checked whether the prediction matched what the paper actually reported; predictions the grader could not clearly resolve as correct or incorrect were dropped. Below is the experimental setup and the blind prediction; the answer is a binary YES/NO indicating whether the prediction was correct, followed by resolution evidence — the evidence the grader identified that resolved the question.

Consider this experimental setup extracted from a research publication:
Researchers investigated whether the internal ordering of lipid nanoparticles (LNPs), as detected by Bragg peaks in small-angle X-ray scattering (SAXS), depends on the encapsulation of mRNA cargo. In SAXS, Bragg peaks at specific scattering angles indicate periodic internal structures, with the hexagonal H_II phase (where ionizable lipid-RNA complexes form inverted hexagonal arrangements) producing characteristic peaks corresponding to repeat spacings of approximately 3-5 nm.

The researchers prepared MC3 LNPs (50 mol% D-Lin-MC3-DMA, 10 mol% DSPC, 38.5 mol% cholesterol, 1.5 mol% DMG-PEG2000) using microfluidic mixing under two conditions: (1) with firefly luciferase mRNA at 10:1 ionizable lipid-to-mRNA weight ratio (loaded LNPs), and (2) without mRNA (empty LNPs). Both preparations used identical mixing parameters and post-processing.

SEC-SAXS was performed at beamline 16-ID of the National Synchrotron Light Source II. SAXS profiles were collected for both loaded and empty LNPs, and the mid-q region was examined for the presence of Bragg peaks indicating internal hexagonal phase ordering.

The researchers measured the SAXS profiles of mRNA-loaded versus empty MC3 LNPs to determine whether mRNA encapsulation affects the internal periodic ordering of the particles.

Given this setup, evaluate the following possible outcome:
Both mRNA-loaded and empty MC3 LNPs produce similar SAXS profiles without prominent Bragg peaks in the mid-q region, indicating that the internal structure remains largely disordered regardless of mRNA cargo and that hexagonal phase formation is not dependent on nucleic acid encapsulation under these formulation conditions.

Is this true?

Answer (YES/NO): NO